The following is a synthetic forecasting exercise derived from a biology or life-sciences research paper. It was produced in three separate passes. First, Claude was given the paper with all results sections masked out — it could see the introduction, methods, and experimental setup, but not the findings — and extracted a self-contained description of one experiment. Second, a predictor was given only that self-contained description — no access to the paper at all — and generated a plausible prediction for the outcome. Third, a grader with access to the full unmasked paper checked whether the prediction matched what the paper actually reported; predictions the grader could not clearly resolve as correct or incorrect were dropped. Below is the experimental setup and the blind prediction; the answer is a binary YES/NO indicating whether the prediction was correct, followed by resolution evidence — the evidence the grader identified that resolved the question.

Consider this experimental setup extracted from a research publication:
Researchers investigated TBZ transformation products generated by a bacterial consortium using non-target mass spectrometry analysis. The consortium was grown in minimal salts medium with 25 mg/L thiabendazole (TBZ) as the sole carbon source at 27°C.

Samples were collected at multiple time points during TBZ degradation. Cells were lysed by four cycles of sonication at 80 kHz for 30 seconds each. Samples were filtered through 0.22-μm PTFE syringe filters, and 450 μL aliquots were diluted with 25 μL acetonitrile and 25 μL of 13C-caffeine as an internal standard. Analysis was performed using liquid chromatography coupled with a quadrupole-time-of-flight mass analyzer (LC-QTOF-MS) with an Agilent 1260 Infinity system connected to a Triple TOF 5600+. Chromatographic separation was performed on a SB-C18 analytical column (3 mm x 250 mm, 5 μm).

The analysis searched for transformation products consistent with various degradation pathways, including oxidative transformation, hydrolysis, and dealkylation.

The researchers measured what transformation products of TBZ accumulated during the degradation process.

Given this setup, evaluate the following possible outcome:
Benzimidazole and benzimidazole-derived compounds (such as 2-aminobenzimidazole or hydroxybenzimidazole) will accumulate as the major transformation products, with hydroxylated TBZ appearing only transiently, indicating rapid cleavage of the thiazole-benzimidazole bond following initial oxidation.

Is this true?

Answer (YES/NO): NO